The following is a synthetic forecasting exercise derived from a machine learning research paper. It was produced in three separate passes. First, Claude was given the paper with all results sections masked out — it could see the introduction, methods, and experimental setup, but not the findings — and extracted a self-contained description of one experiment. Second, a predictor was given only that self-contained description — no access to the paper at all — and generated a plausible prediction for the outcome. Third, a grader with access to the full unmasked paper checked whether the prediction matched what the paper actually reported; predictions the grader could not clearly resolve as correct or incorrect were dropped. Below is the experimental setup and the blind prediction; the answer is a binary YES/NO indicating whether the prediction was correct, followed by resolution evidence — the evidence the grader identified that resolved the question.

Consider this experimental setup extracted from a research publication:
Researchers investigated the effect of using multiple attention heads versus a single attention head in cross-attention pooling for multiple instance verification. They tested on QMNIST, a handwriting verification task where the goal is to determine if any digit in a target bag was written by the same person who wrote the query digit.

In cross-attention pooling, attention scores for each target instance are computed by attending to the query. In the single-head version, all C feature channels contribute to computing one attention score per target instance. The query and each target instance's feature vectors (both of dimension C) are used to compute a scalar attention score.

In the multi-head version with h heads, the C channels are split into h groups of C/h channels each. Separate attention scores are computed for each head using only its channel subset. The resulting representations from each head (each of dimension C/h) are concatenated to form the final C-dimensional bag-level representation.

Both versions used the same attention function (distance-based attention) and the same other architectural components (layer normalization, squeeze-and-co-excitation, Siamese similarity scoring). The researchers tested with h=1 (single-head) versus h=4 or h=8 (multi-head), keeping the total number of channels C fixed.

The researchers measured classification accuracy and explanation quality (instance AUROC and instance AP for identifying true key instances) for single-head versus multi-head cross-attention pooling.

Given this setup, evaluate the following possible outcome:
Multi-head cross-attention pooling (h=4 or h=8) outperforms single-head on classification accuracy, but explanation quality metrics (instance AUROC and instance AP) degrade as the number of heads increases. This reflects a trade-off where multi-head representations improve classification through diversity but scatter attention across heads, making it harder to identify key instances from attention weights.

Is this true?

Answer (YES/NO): NO